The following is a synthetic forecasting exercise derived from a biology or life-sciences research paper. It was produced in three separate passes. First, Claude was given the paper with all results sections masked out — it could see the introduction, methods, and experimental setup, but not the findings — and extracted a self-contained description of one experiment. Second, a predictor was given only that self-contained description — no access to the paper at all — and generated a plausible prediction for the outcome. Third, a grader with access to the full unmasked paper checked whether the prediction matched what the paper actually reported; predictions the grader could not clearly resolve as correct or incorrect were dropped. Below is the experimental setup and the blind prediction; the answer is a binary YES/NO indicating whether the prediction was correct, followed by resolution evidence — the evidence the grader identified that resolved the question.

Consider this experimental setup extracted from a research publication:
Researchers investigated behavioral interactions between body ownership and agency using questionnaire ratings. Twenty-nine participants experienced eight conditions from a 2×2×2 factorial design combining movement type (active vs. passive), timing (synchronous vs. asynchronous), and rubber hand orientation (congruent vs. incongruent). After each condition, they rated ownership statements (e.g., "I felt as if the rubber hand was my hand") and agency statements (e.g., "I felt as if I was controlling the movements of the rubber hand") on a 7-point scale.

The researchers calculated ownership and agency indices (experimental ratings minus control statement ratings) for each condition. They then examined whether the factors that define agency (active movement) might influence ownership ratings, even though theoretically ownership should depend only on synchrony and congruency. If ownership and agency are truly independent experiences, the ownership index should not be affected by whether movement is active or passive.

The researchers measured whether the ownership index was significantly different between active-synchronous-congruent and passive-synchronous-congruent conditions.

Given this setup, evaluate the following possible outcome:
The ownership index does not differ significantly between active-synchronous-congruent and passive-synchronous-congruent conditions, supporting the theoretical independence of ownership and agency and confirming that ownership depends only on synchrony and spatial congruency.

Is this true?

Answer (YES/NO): NO